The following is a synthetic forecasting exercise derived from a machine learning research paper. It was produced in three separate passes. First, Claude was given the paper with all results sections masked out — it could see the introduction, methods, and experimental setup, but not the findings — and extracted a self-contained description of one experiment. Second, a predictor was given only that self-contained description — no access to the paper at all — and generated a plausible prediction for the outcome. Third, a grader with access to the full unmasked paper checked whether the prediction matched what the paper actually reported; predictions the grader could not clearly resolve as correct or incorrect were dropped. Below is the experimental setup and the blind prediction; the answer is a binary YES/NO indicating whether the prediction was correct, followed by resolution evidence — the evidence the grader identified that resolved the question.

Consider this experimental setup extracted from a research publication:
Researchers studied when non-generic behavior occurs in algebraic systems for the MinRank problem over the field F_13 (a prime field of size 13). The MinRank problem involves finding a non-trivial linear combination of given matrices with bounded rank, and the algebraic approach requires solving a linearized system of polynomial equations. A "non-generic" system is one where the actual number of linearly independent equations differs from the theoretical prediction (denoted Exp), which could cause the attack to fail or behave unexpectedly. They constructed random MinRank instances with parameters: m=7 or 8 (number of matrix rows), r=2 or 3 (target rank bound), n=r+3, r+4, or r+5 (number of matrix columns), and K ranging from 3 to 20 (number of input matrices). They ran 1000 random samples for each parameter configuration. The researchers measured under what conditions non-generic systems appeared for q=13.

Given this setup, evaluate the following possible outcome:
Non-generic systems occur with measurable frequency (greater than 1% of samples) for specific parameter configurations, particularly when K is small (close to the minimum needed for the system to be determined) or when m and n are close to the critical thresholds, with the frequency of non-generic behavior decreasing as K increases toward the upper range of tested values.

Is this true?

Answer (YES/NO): NO